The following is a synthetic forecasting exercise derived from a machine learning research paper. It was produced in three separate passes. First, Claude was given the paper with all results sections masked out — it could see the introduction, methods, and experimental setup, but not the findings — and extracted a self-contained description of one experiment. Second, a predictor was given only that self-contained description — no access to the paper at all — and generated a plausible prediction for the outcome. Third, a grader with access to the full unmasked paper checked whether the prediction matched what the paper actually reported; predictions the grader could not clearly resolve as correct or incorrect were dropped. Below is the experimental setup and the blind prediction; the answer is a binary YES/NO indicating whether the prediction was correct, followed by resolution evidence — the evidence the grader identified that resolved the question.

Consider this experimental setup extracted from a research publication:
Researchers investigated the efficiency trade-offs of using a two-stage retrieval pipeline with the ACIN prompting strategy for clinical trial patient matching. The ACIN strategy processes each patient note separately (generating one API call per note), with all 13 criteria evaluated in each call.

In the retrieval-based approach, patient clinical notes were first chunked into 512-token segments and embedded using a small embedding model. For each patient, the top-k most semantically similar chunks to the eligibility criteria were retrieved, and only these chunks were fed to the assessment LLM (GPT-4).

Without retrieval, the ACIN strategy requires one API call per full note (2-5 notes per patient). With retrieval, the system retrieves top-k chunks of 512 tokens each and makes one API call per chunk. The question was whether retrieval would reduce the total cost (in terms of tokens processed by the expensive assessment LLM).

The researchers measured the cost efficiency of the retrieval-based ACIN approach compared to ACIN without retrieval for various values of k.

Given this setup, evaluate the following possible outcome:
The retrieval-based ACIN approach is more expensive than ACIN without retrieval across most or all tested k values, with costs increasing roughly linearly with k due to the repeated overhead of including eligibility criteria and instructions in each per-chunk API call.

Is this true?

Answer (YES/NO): NO